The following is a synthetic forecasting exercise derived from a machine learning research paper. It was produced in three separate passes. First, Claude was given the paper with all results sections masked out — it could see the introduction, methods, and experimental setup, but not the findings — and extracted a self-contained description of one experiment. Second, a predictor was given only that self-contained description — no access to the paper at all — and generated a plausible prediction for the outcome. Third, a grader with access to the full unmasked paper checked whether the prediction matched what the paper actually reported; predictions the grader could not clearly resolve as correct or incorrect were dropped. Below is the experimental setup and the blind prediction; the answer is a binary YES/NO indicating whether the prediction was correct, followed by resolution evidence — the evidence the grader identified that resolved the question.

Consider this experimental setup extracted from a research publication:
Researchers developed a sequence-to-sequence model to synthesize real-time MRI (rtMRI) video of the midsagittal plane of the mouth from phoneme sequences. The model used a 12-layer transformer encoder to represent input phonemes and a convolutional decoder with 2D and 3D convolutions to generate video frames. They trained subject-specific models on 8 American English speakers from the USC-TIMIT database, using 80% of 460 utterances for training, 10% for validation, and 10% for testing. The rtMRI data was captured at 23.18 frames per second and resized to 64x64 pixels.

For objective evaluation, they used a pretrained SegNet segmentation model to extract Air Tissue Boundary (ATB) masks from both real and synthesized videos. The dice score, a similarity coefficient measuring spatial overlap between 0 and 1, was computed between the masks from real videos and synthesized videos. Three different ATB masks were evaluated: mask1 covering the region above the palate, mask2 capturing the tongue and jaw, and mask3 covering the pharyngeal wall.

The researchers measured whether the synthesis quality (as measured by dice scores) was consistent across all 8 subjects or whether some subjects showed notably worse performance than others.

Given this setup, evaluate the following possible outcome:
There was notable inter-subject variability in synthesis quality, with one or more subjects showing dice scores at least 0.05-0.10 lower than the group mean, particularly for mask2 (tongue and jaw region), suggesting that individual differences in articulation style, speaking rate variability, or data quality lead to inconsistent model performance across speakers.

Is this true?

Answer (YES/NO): NO